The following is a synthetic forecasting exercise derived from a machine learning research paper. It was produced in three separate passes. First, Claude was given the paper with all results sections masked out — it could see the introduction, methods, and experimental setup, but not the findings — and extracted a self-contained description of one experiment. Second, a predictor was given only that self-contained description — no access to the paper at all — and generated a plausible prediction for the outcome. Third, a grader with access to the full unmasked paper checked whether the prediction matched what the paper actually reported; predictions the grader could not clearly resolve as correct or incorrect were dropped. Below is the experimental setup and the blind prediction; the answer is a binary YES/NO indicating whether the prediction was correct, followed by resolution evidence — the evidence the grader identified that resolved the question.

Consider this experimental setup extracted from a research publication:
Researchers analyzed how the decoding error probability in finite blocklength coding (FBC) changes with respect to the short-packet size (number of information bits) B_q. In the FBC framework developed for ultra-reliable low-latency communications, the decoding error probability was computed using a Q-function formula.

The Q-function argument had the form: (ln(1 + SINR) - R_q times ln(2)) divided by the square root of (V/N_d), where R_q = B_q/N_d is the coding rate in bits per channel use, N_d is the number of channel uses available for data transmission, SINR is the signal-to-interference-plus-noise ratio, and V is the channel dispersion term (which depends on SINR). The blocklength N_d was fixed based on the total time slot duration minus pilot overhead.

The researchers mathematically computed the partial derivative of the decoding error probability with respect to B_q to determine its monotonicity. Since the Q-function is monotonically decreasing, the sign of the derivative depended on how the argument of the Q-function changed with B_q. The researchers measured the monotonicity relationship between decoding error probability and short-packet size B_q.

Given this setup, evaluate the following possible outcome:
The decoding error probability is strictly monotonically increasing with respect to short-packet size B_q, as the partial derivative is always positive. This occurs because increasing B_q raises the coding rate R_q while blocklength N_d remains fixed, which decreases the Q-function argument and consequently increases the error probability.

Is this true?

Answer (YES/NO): YES